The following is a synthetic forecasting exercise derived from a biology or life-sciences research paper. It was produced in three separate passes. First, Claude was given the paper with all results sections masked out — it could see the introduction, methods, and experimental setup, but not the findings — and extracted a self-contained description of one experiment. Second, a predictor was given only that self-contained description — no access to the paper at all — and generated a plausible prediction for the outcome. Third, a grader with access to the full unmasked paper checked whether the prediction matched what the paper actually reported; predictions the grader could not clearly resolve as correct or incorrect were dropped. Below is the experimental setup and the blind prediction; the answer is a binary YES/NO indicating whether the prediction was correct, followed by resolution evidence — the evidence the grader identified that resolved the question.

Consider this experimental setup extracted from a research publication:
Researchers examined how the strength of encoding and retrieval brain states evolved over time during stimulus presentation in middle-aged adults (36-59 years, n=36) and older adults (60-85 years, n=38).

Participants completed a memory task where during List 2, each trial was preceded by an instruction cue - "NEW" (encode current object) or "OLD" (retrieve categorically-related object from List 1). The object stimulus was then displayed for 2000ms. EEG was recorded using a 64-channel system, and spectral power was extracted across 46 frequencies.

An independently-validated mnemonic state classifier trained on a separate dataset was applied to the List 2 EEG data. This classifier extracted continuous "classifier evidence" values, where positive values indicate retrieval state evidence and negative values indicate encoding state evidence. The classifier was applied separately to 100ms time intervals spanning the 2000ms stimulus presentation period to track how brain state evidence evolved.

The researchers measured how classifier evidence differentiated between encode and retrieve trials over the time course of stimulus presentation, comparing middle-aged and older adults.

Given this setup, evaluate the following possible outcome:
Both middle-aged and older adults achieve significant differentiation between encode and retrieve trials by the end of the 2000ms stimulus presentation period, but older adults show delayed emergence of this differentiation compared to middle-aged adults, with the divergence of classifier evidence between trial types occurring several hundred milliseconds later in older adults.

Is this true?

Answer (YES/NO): NO